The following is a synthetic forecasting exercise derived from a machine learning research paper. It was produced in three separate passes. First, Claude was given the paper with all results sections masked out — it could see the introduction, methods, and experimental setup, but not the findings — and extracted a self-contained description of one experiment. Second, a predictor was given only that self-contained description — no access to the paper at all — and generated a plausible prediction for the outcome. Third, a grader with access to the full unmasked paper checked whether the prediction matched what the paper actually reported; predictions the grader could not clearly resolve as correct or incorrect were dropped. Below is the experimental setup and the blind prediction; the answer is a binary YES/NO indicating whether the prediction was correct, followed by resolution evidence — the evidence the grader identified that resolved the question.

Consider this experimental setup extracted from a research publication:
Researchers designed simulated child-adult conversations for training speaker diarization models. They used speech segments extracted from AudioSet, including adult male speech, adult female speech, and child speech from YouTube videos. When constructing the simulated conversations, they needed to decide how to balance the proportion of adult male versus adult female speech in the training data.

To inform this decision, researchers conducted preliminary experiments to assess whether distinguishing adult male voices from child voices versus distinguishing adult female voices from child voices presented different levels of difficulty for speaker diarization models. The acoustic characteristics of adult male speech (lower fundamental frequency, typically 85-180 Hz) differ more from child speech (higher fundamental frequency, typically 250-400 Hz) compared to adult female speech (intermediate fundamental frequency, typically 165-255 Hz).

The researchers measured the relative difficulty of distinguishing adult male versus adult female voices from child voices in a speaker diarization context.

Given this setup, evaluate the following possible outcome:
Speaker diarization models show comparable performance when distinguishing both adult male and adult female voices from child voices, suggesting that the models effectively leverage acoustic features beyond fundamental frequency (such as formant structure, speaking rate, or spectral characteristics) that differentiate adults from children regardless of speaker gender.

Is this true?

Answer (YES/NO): NO